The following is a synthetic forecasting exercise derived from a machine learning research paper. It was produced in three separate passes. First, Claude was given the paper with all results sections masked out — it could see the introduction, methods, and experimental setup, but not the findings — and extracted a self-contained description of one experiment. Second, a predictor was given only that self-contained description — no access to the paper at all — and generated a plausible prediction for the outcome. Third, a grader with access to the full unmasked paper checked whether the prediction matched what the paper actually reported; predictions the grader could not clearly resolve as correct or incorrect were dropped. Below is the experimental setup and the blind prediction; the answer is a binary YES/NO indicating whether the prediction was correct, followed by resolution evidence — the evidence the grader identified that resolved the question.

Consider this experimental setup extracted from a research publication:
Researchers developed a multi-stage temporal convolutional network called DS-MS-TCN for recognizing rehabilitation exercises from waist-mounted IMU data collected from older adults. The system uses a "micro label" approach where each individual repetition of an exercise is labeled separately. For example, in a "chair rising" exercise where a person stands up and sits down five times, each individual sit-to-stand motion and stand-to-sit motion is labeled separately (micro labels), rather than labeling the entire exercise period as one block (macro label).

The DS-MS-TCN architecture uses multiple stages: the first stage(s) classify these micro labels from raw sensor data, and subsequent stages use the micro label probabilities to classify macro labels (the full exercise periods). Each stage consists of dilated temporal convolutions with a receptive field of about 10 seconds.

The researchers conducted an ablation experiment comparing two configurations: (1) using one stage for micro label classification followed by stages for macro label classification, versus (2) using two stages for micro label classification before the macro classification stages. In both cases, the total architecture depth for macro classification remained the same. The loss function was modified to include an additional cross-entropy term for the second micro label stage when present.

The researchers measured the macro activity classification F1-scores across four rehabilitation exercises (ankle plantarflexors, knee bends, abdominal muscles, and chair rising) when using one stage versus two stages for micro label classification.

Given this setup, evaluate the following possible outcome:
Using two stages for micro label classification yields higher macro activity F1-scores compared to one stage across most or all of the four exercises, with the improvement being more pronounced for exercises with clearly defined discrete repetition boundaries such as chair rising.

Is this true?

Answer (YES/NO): NO